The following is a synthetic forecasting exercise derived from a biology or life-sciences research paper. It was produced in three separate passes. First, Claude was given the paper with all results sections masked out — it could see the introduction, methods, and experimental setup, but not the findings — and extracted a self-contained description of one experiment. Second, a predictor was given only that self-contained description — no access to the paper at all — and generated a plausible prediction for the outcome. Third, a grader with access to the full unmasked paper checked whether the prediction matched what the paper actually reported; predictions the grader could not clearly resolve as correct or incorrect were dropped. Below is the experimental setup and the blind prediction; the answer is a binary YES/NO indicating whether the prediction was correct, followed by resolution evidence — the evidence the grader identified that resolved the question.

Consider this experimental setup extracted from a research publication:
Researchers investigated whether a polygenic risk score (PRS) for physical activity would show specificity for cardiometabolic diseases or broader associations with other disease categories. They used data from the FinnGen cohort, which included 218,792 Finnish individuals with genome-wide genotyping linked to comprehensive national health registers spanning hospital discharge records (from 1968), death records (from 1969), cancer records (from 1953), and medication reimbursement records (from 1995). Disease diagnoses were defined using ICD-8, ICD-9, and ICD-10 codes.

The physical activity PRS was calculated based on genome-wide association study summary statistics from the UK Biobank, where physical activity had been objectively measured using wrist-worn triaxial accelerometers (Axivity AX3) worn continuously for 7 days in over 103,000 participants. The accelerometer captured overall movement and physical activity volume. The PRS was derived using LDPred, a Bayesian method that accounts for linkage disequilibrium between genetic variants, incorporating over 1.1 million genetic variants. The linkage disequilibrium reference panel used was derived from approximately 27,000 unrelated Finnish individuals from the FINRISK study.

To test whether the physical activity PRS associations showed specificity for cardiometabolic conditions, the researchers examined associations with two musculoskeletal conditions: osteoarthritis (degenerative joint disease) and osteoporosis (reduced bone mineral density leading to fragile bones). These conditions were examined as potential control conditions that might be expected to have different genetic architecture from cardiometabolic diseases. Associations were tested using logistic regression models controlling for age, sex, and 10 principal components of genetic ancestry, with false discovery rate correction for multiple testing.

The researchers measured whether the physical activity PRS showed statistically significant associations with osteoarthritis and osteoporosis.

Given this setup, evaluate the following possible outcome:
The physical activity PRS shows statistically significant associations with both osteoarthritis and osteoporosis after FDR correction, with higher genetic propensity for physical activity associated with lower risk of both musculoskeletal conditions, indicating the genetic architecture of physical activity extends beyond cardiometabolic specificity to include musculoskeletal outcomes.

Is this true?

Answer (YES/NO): NO